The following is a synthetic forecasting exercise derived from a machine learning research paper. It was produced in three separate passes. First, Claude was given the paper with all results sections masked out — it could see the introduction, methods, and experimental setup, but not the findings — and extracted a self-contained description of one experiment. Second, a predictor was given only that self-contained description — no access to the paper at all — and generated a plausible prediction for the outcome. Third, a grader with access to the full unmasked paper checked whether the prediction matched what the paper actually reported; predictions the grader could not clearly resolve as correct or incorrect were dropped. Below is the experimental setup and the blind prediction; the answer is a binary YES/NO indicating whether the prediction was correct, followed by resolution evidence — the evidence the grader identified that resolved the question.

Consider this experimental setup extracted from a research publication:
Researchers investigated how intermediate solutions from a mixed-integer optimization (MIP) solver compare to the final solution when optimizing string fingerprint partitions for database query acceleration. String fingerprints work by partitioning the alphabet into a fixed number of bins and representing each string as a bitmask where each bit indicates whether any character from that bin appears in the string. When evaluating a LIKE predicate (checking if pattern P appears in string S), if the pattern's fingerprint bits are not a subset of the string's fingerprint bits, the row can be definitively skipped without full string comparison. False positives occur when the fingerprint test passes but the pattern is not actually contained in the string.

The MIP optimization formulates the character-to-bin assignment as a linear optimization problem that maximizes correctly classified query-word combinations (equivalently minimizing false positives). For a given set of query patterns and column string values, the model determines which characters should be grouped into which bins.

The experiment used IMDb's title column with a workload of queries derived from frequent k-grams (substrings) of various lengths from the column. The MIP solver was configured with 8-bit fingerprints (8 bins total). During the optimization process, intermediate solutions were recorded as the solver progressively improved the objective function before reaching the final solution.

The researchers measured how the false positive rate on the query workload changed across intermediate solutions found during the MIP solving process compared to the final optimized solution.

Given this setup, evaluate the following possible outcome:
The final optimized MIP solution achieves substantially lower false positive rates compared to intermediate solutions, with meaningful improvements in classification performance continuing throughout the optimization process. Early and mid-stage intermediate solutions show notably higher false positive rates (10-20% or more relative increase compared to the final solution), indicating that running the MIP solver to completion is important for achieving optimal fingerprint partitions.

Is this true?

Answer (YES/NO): NO